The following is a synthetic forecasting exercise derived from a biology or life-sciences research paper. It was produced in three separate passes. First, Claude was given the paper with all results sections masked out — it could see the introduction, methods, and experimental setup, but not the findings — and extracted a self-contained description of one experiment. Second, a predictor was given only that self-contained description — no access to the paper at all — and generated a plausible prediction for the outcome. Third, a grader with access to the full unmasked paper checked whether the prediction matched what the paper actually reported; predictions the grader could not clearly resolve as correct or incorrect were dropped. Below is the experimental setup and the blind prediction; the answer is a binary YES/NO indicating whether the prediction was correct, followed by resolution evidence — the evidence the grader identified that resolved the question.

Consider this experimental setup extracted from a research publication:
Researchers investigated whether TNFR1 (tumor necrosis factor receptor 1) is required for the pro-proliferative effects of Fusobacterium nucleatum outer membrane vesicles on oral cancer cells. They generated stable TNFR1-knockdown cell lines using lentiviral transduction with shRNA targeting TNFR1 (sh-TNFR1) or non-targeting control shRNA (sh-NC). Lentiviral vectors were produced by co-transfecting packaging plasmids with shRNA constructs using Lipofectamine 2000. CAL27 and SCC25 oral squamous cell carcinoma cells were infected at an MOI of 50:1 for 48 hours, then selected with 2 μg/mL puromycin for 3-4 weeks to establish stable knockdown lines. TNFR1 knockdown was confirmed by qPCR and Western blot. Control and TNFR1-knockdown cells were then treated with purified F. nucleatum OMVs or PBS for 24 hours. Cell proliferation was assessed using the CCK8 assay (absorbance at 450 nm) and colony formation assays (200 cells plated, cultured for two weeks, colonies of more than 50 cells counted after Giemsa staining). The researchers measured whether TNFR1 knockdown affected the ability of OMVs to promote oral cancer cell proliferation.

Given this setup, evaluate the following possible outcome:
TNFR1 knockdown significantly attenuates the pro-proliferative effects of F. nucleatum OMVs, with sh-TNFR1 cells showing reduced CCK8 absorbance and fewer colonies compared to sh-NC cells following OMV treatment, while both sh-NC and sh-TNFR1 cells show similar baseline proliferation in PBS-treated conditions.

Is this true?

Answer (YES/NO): NO